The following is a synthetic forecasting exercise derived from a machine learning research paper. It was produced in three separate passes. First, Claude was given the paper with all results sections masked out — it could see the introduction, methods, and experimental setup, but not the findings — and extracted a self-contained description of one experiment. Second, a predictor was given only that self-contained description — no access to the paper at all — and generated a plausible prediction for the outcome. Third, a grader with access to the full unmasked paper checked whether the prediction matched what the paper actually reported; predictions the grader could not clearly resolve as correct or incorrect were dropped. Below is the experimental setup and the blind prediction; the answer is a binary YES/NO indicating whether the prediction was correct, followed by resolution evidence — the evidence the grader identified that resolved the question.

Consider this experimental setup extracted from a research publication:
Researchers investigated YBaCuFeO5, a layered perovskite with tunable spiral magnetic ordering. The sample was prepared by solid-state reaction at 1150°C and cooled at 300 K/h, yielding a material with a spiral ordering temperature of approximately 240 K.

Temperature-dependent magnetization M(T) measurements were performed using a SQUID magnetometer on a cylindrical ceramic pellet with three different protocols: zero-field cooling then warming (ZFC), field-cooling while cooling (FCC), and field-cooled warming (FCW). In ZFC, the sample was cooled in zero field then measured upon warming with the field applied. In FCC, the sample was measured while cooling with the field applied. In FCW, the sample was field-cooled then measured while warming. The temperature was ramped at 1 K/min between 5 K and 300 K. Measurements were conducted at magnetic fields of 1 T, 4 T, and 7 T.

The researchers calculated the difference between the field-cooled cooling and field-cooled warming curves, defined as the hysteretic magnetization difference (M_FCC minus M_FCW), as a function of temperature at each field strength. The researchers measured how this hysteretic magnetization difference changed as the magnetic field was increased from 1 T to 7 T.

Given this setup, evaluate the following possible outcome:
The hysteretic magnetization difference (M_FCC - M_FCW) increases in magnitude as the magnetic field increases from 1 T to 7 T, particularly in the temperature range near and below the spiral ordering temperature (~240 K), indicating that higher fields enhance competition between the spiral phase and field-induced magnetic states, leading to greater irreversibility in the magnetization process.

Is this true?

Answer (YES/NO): YES